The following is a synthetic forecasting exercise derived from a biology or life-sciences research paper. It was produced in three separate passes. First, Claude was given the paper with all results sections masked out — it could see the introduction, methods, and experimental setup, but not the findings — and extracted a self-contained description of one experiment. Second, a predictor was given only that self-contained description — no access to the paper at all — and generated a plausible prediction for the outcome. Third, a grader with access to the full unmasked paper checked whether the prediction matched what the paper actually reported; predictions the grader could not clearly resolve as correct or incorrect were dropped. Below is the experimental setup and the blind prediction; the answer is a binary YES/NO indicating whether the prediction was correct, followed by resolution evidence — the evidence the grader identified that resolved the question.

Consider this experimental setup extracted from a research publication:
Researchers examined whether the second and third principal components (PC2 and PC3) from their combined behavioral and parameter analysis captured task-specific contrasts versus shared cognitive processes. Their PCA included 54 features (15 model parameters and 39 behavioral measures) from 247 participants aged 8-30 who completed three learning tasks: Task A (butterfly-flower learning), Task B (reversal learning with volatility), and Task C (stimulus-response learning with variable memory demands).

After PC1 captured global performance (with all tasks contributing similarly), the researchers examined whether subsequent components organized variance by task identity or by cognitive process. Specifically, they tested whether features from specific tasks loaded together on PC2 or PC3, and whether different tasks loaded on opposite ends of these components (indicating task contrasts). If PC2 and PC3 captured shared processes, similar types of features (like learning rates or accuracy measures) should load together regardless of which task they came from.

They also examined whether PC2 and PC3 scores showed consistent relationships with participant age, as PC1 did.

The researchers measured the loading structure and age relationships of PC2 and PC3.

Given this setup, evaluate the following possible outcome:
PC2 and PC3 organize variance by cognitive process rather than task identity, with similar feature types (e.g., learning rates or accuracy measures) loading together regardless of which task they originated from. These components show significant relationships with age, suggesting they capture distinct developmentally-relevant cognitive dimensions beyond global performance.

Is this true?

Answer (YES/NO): NO